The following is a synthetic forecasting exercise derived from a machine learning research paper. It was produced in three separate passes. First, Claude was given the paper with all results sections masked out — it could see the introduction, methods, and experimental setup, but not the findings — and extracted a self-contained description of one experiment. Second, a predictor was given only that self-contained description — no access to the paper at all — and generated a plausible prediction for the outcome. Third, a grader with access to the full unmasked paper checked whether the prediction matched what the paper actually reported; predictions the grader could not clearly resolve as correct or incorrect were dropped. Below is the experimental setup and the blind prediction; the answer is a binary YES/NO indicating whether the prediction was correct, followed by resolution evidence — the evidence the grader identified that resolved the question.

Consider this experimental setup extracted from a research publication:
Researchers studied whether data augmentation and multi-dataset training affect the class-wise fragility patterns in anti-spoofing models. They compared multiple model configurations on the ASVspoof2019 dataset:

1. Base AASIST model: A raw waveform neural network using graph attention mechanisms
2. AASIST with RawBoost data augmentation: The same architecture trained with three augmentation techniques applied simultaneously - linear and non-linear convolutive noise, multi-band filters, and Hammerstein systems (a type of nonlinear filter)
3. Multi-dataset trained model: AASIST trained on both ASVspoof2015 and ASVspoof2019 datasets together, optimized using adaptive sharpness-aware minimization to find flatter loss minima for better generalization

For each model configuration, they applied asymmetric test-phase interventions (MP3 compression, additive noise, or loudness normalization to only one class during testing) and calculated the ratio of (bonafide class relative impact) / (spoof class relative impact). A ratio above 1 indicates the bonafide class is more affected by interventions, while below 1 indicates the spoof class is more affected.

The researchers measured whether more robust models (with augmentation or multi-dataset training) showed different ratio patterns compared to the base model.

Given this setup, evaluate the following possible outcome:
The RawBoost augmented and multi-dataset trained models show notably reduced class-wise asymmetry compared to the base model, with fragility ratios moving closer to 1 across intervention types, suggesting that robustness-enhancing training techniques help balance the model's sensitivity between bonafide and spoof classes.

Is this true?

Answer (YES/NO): NO